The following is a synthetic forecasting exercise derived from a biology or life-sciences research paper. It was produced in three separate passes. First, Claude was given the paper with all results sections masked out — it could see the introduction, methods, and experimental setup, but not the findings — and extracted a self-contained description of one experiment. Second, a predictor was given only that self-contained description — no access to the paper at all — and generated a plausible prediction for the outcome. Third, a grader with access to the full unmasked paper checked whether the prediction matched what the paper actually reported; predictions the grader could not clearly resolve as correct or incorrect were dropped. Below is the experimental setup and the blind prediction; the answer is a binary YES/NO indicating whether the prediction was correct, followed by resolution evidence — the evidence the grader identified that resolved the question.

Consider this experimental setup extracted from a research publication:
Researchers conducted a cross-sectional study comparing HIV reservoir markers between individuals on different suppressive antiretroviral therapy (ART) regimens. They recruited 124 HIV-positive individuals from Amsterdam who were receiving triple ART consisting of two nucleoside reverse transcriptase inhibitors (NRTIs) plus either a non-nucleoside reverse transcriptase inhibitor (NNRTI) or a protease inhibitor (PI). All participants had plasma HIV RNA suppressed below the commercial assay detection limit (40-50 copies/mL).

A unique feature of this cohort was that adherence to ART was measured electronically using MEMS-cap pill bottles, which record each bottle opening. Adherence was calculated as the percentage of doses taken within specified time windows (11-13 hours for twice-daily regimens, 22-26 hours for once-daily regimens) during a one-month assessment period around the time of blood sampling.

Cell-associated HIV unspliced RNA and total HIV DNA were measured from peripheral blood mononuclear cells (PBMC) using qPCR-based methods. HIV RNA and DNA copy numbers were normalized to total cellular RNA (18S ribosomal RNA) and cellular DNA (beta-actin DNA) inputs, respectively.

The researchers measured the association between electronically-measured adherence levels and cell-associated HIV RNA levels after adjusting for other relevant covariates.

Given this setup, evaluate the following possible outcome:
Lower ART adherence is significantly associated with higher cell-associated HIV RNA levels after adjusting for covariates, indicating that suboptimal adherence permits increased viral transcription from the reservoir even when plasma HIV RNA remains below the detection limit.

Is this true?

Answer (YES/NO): NO